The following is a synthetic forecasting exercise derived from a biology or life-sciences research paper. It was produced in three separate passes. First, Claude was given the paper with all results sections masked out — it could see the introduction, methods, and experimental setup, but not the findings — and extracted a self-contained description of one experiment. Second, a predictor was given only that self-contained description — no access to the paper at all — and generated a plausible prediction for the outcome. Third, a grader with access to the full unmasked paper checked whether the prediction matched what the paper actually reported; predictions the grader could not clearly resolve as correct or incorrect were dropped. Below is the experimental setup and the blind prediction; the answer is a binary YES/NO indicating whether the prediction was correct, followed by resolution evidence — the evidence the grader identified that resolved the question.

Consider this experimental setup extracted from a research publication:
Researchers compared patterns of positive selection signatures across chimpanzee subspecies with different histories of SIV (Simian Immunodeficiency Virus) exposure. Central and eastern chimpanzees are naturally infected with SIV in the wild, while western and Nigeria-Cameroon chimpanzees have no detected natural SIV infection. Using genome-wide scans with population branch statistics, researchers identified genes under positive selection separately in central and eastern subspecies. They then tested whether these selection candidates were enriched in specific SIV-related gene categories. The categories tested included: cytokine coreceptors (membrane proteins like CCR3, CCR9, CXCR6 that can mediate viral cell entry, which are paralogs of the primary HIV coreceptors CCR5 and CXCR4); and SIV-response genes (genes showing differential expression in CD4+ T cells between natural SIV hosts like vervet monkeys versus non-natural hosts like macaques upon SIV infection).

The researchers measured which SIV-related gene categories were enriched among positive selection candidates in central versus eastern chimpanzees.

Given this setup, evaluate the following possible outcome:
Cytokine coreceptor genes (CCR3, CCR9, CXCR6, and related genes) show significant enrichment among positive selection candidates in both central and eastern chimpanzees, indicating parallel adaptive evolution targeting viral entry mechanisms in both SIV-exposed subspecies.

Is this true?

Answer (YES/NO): NO